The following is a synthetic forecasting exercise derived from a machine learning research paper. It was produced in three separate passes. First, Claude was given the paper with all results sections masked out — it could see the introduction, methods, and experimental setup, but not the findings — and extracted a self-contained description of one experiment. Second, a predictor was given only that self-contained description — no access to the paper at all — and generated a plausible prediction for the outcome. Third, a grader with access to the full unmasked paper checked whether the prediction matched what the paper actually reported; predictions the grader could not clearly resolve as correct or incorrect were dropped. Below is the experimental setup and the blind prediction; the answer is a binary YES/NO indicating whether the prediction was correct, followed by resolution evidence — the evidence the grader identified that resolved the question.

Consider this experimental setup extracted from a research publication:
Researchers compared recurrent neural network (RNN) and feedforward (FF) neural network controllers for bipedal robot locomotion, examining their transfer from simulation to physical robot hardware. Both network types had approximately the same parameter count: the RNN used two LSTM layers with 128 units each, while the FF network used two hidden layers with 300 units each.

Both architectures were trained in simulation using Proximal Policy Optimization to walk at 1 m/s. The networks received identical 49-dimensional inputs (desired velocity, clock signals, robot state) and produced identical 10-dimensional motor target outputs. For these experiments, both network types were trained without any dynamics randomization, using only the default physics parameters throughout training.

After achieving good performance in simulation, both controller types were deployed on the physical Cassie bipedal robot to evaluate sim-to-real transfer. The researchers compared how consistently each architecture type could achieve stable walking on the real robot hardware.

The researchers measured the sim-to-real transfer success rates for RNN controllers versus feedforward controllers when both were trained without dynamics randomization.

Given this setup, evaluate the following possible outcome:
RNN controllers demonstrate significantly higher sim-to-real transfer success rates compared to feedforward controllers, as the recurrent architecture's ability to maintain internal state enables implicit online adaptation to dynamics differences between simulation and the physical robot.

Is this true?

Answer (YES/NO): NO